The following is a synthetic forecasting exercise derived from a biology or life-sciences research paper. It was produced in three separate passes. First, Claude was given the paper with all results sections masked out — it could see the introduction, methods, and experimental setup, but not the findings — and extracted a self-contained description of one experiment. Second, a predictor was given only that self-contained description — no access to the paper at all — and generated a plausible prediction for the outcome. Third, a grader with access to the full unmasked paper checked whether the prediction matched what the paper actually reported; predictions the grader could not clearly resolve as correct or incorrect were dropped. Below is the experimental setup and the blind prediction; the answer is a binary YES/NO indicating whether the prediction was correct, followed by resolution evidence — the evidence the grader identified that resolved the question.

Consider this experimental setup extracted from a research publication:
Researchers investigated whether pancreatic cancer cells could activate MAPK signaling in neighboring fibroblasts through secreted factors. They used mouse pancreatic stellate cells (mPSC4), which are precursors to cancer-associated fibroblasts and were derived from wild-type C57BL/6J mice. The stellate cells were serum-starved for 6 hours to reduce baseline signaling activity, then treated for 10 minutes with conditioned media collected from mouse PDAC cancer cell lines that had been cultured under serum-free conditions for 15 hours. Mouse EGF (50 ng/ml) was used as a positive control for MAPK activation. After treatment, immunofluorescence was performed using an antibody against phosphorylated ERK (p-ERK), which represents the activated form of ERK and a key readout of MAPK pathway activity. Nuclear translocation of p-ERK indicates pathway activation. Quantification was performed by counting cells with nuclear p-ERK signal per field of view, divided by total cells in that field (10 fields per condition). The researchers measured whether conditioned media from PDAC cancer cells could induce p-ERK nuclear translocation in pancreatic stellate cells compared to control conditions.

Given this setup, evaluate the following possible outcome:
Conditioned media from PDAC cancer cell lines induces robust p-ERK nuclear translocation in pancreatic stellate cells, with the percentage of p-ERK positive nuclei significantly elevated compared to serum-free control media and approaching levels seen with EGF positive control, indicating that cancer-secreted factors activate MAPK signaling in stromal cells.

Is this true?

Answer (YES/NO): NO